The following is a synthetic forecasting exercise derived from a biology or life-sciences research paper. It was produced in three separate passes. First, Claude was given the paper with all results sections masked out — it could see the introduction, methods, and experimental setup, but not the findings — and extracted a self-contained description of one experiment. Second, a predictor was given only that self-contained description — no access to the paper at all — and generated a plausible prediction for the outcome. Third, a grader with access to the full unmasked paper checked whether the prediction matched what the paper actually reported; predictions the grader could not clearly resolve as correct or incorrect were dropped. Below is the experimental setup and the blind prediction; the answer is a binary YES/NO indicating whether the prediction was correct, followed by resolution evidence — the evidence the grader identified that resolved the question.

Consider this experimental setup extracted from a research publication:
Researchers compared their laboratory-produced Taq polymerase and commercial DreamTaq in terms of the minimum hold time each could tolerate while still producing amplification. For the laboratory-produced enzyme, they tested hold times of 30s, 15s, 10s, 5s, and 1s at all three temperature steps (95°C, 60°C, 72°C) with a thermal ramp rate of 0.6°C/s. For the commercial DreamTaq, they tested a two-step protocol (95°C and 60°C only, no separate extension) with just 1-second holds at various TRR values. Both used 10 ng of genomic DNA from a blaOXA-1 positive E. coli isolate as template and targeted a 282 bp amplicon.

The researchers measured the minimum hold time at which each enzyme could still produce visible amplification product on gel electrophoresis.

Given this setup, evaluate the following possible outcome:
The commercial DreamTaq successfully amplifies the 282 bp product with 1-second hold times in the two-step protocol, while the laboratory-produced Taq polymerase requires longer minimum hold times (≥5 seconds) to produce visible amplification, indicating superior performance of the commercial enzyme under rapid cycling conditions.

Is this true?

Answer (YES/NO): YES